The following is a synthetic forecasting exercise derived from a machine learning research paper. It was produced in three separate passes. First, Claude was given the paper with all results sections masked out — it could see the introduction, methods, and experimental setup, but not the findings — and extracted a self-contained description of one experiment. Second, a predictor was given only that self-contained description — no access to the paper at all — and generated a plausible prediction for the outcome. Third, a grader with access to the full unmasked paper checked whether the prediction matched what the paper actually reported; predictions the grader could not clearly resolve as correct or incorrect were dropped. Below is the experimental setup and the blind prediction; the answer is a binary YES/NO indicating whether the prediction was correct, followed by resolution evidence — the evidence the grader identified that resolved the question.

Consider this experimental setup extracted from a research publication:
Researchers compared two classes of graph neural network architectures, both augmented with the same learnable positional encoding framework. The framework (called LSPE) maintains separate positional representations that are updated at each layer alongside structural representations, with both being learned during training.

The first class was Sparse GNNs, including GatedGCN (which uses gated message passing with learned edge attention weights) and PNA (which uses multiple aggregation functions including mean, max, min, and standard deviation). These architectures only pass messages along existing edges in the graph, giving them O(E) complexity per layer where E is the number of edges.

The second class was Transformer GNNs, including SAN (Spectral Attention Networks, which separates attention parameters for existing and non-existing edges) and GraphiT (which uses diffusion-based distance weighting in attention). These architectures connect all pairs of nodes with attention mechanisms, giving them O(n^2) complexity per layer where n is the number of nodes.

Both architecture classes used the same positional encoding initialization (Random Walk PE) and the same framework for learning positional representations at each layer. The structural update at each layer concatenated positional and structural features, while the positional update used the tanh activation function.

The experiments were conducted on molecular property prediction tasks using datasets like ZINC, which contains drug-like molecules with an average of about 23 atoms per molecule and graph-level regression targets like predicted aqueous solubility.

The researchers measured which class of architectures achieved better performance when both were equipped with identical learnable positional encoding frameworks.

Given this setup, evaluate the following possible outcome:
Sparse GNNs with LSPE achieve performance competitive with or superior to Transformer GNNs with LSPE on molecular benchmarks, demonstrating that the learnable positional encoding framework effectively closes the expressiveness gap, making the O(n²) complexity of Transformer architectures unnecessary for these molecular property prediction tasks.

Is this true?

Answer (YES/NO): YES